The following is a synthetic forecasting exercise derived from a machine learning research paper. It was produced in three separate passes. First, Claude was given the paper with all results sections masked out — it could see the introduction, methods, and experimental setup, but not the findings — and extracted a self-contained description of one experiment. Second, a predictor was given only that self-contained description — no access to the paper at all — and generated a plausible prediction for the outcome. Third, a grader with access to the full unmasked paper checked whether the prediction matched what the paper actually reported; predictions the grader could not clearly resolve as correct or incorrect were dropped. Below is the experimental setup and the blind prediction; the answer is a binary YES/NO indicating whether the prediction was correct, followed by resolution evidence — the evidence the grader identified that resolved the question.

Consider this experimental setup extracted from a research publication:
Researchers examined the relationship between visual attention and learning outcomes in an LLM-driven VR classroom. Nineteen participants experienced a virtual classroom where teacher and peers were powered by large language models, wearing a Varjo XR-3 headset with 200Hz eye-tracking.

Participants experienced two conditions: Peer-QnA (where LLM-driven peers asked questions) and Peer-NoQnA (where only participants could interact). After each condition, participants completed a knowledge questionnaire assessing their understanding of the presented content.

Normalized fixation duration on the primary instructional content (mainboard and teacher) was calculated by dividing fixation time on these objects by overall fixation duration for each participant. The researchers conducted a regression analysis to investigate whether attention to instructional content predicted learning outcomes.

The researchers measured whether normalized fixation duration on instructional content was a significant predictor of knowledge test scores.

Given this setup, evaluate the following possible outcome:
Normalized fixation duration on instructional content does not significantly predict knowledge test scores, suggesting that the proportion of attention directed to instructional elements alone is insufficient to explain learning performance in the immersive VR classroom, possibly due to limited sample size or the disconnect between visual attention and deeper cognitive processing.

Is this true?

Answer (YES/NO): YES